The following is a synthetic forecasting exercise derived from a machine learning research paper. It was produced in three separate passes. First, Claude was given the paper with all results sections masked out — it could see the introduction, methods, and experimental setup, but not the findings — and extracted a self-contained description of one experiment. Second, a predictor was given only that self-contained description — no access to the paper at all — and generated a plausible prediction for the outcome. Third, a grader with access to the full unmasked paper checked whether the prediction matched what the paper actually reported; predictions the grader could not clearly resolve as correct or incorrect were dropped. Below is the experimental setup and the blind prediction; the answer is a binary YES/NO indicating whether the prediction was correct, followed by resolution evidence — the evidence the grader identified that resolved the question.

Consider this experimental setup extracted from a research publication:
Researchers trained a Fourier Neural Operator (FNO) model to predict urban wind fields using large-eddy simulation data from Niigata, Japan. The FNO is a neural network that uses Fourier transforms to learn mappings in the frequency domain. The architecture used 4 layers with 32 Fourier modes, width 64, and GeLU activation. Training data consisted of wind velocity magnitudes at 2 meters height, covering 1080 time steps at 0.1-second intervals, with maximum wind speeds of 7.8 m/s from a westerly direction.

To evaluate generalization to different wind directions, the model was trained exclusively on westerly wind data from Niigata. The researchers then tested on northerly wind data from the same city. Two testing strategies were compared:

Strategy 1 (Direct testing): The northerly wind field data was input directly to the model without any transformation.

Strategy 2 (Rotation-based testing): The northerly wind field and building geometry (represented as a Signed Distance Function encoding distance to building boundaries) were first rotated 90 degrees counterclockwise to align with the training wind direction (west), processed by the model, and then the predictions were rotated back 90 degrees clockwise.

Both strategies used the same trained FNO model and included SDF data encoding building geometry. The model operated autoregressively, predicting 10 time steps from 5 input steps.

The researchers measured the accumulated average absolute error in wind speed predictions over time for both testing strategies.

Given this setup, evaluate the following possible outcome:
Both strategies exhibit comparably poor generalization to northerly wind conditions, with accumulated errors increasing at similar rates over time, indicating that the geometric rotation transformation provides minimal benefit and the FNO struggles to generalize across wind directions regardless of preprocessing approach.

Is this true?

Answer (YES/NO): NO